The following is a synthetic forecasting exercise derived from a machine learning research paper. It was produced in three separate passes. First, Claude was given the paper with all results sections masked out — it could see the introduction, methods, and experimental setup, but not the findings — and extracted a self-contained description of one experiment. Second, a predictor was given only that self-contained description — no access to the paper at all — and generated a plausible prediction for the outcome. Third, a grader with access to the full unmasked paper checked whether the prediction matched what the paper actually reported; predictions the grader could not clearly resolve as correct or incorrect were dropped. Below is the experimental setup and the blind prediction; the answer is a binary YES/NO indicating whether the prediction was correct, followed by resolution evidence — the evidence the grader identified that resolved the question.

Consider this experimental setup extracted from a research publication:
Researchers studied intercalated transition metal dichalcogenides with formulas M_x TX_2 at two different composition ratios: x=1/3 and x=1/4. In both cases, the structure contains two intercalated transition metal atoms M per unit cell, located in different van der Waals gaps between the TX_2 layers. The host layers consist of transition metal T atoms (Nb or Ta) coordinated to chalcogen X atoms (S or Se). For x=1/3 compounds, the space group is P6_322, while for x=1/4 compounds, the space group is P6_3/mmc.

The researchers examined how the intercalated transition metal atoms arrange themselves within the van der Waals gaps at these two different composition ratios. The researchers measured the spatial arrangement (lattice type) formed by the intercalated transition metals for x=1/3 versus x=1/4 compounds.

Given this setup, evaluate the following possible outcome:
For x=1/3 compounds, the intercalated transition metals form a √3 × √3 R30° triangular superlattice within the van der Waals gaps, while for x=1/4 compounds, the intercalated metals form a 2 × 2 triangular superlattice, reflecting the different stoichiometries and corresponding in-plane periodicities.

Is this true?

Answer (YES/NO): NO